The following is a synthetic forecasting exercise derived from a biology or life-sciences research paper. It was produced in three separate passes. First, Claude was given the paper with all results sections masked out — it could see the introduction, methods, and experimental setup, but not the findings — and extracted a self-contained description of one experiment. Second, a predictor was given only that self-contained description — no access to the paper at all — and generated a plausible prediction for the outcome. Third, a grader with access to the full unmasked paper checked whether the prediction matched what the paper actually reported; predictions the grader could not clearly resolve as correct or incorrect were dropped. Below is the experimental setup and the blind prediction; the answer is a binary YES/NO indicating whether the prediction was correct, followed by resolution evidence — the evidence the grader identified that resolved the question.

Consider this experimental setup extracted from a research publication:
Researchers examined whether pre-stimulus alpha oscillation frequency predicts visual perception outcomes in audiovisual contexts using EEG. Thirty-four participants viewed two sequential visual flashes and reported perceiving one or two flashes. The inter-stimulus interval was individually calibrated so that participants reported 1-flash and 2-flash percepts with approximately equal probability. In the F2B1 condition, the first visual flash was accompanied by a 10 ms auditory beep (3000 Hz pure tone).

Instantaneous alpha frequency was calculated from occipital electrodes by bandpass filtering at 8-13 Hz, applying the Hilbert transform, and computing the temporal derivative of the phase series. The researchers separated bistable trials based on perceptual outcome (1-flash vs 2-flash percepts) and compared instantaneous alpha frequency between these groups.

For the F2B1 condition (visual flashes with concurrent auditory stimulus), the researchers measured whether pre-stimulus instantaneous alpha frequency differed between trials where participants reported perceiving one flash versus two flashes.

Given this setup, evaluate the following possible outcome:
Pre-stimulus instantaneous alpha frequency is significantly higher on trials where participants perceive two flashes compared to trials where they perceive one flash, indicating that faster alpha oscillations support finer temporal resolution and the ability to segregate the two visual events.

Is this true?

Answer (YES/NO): NO